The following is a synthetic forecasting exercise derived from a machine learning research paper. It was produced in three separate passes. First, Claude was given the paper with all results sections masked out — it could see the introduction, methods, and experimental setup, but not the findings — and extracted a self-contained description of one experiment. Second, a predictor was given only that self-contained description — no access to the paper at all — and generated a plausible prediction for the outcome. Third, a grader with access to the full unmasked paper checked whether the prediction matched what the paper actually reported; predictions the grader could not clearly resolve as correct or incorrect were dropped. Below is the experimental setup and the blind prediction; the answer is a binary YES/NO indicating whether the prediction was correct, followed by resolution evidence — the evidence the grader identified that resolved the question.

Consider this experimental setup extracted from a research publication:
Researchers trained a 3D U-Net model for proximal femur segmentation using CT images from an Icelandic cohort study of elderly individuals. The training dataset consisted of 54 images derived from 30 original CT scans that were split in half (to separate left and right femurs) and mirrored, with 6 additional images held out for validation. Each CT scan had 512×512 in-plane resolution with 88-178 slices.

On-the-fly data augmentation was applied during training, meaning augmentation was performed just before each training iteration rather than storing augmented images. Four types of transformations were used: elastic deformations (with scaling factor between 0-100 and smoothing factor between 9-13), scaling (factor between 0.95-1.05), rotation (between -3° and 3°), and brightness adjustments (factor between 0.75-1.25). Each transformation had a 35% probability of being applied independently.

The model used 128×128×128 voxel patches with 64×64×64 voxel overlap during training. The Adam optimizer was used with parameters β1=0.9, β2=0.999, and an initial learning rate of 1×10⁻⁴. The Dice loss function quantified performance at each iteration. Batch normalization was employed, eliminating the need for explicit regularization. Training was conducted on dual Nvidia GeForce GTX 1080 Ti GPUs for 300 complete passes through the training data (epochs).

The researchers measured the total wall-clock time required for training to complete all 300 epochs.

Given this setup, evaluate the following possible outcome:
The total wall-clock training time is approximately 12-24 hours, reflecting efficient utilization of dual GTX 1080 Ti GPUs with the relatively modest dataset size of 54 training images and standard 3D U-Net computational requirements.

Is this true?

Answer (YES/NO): NO